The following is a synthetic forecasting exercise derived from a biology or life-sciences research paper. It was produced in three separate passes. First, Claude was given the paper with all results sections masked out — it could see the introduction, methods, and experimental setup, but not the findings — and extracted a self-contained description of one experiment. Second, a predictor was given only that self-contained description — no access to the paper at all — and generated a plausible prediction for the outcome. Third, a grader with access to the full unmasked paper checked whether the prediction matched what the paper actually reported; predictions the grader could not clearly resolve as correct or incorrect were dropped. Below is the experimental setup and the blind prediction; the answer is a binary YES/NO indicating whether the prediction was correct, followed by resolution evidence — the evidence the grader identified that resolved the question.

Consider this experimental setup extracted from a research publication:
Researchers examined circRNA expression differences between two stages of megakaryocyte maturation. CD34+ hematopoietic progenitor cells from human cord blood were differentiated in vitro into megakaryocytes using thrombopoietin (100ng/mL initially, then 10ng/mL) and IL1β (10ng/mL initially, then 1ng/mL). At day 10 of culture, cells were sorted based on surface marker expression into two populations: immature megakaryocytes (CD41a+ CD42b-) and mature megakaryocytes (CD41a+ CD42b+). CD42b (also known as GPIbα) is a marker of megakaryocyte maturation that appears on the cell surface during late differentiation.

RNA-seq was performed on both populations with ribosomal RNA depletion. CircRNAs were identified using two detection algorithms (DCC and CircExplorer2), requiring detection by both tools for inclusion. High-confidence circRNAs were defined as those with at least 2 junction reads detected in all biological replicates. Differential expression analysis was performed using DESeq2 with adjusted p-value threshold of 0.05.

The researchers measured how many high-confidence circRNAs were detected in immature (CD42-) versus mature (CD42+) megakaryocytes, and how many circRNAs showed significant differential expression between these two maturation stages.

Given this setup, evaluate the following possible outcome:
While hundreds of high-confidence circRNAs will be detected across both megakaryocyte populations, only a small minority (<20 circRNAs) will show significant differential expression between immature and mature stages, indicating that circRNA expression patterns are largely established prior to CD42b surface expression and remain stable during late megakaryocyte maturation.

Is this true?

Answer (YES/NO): NO